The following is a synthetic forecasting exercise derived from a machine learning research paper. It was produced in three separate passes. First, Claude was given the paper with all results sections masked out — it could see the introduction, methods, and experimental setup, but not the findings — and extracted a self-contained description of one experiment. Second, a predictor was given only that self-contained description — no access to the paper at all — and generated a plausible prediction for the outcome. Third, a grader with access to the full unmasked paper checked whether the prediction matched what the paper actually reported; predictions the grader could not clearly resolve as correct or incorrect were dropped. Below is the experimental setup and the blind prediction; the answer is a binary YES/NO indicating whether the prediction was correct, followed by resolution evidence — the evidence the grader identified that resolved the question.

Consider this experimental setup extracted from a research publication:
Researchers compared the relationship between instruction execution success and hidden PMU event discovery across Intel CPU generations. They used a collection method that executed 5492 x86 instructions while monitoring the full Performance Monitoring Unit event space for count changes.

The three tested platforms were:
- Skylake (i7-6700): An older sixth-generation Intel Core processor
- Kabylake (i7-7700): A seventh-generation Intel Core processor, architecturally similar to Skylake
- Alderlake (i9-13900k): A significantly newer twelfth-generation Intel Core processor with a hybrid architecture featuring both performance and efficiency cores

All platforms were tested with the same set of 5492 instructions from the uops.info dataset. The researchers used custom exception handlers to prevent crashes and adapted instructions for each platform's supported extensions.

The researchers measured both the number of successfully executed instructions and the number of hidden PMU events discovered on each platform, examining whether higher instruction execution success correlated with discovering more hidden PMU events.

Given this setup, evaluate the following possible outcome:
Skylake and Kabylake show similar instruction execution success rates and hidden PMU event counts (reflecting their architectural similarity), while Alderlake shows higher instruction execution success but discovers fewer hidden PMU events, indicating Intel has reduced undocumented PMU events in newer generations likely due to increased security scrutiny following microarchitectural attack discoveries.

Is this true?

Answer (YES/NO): YES